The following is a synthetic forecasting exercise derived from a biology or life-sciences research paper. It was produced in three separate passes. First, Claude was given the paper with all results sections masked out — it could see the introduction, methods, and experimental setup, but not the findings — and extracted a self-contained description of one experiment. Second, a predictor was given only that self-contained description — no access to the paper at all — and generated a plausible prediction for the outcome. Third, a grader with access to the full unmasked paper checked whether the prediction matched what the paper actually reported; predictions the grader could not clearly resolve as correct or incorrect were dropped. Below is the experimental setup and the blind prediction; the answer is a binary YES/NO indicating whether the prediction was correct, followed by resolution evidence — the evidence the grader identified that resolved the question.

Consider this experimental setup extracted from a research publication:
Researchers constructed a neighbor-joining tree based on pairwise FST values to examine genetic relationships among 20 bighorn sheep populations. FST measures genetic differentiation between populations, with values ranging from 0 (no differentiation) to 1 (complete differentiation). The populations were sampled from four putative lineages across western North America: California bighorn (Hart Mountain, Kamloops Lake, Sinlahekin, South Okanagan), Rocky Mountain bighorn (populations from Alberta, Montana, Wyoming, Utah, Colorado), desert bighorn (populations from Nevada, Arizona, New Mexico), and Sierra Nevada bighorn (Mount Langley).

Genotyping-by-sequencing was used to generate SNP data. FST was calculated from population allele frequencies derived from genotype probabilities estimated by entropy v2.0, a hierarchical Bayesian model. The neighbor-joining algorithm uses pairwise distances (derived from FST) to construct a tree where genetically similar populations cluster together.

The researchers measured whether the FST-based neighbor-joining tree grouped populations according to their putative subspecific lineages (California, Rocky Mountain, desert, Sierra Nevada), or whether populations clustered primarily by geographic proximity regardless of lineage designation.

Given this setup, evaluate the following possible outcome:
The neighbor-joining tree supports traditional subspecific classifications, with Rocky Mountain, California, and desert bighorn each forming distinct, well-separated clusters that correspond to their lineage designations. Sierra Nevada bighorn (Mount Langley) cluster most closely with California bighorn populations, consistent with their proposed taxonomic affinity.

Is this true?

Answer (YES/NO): NO